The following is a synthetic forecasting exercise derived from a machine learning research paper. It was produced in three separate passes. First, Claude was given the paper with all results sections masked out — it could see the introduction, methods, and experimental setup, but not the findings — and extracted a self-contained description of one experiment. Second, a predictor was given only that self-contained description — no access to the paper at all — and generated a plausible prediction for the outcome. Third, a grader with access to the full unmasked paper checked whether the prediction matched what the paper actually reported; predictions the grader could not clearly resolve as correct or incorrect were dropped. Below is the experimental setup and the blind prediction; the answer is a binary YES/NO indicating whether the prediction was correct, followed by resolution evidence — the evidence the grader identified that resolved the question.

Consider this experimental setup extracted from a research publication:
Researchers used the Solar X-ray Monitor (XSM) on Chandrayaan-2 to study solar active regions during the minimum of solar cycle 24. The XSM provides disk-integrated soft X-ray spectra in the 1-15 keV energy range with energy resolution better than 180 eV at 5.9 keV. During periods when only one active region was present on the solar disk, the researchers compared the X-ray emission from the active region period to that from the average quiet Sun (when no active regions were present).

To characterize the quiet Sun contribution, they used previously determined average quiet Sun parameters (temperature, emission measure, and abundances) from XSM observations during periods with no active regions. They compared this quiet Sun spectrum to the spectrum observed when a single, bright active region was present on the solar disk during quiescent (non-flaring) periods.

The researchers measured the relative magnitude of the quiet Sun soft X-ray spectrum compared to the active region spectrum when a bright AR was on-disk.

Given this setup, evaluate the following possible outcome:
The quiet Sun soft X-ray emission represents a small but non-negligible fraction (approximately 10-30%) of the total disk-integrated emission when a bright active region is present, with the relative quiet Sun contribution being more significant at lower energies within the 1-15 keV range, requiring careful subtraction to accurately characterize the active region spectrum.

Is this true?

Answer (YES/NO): NO